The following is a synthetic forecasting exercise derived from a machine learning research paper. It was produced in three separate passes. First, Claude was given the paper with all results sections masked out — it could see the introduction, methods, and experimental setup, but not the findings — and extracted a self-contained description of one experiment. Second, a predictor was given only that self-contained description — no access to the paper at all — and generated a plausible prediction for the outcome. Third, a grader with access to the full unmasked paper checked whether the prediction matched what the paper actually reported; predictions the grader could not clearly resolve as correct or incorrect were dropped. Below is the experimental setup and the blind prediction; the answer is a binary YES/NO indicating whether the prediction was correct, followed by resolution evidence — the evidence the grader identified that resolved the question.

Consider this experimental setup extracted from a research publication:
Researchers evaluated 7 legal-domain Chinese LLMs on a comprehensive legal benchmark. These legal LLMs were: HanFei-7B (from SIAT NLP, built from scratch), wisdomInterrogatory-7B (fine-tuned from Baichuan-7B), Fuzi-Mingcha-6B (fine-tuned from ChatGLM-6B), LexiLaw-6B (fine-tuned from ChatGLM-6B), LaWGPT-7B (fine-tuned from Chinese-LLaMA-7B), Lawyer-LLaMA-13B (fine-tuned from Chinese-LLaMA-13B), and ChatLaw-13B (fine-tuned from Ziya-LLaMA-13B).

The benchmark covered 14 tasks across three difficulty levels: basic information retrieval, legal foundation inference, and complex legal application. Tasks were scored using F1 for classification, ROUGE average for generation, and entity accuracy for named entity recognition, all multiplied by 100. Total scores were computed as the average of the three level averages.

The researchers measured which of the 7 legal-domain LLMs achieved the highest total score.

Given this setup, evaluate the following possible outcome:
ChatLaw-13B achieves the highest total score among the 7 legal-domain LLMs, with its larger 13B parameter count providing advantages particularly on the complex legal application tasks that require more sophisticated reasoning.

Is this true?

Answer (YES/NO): NO